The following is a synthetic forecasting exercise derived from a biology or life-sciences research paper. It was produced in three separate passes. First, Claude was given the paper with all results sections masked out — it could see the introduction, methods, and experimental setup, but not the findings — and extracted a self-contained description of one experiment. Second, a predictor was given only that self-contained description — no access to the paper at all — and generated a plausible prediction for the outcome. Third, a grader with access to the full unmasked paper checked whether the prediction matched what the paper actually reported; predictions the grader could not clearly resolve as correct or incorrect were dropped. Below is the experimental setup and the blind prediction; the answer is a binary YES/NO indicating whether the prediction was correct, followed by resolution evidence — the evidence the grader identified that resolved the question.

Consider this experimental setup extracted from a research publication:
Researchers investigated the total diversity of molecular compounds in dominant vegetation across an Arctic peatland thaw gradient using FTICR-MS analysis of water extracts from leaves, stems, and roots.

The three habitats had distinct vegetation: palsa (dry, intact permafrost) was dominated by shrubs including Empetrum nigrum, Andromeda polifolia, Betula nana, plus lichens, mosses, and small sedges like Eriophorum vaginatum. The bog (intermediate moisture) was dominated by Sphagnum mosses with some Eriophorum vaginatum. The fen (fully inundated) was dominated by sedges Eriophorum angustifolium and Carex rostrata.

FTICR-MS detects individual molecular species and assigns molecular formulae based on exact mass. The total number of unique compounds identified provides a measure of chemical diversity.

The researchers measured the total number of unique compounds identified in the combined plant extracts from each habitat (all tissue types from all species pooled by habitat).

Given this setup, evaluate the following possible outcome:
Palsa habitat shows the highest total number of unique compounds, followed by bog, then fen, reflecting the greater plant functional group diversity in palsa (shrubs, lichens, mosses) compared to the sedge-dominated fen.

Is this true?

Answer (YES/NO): NO